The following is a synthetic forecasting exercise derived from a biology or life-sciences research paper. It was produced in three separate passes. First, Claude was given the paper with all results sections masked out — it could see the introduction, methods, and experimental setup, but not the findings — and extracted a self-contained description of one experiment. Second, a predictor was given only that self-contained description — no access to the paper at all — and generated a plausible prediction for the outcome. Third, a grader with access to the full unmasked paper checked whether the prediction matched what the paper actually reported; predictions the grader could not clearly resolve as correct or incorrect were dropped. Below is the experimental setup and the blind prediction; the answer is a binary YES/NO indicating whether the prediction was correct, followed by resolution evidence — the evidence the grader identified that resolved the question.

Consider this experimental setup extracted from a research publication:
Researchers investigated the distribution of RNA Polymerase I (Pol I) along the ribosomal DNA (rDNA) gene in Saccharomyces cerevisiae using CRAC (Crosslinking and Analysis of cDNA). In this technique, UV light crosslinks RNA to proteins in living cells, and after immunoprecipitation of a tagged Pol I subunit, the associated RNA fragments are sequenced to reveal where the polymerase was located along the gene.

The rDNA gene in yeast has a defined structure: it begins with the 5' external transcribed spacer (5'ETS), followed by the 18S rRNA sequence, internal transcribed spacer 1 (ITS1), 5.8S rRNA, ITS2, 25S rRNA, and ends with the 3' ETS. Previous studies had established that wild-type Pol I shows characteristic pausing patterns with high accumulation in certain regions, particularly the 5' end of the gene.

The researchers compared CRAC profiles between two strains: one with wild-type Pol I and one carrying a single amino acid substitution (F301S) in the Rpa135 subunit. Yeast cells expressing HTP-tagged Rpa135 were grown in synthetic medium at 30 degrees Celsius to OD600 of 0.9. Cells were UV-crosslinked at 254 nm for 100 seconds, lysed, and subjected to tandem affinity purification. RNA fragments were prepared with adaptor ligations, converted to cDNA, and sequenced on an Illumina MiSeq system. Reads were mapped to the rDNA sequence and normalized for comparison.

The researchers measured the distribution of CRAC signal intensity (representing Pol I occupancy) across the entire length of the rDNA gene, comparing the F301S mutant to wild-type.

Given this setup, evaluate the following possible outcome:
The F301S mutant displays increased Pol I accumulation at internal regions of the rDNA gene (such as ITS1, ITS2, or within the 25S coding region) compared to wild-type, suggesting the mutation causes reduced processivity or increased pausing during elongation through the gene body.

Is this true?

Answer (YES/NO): NO